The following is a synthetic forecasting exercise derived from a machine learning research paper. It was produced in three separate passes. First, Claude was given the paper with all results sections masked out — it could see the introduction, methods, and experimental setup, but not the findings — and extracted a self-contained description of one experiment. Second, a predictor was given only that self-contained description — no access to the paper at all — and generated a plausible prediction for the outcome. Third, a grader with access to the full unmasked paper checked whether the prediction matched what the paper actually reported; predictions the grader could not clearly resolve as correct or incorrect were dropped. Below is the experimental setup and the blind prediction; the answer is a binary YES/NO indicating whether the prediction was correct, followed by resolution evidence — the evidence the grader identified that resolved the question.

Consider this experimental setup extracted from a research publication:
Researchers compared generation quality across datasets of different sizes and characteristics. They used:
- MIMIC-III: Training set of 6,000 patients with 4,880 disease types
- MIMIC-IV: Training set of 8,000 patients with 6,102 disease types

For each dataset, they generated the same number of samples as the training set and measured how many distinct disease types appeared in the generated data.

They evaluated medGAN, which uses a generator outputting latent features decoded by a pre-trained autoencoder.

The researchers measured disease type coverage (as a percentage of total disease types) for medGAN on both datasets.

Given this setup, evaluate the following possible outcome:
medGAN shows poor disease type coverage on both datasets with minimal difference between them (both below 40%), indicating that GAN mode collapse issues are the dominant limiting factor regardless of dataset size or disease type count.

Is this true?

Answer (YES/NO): YES